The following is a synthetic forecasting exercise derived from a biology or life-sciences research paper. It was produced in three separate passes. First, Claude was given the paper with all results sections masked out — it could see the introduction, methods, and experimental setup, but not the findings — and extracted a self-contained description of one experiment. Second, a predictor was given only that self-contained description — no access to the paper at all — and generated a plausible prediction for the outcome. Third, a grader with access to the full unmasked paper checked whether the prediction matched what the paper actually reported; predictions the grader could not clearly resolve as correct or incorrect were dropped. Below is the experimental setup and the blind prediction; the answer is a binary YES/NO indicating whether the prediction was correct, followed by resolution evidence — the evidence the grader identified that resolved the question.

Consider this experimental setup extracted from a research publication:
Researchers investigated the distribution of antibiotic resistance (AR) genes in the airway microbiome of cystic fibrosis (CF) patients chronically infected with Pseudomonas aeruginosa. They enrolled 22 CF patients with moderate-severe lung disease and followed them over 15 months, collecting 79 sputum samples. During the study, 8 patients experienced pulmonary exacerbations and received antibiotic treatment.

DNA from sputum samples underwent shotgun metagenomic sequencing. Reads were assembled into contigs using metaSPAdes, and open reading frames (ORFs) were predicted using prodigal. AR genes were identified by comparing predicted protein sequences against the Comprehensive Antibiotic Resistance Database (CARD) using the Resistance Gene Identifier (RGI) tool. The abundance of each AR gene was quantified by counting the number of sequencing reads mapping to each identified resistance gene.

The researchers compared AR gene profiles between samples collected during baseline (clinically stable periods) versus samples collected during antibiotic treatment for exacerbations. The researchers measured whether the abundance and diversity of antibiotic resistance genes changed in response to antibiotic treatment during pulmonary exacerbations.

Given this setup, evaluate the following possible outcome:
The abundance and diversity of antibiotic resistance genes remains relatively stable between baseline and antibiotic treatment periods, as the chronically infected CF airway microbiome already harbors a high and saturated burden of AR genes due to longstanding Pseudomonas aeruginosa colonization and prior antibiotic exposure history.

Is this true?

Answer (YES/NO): YES